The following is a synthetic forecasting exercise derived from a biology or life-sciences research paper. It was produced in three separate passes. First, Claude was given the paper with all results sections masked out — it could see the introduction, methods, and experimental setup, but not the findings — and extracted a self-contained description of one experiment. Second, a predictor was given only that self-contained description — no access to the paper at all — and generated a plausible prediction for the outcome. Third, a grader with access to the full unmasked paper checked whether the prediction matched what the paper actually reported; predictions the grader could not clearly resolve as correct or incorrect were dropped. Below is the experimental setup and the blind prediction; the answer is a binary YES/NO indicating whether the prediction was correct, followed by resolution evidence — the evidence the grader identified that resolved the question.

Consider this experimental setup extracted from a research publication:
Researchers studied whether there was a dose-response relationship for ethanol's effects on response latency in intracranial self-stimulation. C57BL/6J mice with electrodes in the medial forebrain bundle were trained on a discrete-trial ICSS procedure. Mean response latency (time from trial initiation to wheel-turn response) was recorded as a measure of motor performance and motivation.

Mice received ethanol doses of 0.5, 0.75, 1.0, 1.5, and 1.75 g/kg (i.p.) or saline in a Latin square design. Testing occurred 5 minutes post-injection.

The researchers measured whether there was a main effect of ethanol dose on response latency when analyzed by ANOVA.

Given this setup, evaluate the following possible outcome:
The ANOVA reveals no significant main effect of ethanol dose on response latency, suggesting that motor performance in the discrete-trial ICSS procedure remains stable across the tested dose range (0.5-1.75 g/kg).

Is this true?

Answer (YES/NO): NO